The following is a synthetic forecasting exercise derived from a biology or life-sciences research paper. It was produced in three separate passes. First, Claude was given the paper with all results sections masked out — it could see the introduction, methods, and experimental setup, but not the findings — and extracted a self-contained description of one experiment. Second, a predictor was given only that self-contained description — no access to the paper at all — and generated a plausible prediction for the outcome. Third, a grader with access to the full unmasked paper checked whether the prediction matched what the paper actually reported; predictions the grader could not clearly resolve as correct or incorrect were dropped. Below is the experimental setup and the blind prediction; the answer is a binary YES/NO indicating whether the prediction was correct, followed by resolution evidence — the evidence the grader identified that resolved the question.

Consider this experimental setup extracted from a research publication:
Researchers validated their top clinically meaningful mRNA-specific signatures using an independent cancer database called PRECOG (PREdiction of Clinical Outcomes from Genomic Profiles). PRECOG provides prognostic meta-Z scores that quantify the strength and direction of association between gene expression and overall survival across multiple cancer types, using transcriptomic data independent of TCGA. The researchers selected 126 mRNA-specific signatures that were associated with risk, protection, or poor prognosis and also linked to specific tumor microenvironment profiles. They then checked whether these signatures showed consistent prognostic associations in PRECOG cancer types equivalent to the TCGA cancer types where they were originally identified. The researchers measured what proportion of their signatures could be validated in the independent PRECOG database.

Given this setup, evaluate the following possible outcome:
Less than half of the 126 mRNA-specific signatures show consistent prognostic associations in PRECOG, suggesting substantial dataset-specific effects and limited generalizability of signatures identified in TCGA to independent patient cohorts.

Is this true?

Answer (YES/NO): NO